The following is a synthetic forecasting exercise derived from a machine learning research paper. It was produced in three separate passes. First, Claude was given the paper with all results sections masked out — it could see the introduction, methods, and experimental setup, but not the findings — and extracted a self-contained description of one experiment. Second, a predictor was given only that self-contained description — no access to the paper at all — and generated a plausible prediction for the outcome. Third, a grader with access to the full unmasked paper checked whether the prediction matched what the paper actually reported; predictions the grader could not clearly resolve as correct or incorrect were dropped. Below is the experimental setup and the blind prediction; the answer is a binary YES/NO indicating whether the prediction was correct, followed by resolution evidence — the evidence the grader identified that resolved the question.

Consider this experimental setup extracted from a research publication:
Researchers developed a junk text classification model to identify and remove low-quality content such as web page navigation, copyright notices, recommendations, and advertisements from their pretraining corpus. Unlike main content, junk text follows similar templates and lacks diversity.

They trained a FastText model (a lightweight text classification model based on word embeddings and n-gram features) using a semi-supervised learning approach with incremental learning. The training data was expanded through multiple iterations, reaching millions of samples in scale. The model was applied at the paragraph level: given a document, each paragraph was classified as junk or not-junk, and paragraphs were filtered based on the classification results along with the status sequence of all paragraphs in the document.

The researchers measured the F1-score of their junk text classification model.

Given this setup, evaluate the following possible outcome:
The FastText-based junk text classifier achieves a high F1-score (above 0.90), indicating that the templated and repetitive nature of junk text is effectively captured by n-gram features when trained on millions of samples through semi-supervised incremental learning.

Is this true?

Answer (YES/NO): YES